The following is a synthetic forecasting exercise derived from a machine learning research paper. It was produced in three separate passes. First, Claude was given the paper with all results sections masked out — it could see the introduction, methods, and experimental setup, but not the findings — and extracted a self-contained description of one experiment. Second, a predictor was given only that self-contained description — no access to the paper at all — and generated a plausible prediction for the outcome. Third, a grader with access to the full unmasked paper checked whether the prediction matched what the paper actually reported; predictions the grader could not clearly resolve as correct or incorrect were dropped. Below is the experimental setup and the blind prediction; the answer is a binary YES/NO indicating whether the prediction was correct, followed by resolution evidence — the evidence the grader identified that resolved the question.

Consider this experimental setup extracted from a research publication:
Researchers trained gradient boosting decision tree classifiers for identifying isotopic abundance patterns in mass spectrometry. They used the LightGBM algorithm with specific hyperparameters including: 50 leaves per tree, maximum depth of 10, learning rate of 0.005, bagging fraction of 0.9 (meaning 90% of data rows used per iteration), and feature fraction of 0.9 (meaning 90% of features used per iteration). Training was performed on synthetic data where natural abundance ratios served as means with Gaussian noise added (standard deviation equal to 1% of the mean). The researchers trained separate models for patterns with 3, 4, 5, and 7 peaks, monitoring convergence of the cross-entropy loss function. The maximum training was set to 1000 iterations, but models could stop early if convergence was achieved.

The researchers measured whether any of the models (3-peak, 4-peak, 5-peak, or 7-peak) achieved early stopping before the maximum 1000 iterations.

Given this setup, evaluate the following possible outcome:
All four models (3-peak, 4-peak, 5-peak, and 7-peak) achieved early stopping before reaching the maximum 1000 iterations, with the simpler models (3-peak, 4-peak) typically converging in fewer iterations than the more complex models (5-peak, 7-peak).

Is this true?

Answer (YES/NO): NO